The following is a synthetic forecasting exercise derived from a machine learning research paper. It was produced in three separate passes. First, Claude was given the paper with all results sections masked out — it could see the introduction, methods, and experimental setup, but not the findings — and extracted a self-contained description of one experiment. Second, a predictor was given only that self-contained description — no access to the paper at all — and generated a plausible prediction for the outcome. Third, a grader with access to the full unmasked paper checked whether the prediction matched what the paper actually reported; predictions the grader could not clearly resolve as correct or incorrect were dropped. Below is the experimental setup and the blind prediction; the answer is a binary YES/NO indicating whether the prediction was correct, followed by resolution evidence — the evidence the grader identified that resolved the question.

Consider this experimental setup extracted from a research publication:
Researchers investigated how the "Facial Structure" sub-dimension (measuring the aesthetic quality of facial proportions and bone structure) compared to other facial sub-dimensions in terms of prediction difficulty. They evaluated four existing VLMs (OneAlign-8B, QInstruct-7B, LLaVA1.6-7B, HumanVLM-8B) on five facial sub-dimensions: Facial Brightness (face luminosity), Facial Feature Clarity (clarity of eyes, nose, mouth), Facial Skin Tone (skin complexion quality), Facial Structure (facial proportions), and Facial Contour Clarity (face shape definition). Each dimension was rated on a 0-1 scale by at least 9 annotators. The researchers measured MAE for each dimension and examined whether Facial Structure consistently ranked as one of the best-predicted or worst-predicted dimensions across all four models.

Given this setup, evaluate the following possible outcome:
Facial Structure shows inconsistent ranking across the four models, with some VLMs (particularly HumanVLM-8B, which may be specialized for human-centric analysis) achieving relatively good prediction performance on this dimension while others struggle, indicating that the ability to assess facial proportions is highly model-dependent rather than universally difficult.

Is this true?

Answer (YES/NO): NO